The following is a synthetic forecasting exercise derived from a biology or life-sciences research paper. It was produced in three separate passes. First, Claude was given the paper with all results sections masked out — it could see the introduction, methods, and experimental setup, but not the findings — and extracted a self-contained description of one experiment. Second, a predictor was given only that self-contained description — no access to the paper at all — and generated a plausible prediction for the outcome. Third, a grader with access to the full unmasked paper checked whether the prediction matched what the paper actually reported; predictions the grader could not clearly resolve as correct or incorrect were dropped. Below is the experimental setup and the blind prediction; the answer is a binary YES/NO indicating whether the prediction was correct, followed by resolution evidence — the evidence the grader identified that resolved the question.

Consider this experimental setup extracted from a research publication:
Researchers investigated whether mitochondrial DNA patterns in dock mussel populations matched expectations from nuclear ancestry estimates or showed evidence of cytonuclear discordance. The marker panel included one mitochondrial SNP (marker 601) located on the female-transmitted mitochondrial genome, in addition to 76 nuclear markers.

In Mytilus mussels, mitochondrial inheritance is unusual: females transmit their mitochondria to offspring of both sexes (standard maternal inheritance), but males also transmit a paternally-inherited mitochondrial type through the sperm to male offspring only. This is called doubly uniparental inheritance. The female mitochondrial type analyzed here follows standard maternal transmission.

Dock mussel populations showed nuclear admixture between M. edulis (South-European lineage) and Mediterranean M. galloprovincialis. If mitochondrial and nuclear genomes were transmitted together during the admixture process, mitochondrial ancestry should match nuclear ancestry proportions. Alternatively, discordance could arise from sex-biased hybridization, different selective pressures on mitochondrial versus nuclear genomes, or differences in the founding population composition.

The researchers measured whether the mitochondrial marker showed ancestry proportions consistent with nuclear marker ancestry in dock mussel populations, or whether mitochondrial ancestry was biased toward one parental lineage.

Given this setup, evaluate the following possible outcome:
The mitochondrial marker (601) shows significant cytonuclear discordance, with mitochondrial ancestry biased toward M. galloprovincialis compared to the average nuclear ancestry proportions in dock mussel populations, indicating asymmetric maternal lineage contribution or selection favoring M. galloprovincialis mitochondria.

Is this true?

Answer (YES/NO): YES